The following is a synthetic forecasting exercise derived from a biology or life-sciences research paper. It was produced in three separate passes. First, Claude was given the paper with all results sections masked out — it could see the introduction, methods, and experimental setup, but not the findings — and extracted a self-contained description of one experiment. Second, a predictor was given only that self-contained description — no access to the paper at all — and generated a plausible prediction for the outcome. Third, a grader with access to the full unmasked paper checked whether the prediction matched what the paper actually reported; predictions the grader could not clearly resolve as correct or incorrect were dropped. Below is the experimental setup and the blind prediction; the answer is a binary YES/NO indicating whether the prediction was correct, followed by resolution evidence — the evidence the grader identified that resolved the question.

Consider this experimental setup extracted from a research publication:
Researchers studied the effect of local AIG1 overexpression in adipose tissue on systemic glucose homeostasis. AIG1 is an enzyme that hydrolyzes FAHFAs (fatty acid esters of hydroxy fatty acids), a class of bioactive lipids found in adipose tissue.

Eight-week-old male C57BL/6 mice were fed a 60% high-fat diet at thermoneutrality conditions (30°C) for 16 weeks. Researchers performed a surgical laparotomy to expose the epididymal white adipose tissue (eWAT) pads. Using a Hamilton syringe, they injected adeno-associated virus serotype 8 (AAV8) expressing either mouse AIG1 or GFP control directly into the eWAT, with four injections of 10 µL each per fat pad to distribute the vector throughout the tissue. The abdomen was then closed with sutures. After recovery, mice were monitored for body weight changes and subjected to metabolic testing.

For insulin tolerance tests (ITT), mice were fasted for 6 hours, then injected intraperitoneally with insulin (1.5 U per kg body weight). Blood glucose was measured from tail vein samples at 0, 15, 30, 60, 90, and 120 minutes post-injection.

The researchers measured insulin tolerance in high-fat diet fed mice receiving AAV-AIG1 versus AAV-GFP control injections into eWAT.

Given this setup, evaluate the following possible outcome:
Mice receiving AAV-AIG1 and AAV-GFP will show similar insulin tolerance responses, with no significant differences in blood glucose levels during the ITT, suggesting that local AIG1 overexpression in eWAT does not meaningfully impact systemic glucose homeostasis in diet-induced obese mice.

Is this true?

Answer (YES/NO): NO